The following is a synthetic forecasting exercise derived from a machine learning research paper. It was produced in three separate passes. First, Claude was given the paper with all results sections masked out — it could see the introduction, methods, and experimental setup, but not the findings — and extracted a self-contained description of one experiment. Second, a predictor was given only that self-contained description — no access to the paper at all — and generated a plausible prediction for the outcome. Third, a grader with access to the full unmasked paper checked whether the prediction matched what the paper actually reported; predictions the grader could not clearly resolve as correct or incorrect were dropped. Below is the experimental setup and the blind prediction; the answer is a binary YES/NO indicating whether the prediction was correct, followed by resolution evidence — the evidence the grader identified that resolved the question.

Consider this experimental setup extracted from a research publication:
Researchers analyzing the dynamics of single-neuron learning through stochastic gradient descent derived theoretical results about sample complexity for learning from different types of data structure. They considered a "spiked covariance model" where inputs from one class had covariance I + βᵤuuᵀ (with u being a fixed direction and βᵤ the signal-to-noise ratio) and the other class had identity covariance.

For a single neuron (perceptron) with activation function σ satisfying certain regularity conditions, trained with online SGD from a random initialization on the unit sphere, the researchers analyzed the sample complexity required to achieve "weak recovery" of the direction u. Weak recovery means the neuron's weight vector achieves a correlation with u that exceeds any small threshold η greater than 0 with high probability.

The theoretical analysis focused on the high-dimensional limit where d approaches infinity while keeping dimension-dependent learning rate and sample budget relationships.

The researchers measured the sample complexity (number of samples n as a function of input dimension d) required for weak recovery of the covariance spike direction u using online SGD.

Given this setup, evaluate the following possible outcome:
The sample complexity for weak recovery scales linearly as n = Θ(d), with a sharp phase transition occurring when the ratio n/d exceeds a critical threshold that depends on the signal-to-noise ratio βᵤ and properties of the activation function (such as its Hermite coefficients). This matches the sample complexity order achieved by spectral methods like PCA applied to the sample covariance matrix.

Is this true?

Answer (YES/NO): NO